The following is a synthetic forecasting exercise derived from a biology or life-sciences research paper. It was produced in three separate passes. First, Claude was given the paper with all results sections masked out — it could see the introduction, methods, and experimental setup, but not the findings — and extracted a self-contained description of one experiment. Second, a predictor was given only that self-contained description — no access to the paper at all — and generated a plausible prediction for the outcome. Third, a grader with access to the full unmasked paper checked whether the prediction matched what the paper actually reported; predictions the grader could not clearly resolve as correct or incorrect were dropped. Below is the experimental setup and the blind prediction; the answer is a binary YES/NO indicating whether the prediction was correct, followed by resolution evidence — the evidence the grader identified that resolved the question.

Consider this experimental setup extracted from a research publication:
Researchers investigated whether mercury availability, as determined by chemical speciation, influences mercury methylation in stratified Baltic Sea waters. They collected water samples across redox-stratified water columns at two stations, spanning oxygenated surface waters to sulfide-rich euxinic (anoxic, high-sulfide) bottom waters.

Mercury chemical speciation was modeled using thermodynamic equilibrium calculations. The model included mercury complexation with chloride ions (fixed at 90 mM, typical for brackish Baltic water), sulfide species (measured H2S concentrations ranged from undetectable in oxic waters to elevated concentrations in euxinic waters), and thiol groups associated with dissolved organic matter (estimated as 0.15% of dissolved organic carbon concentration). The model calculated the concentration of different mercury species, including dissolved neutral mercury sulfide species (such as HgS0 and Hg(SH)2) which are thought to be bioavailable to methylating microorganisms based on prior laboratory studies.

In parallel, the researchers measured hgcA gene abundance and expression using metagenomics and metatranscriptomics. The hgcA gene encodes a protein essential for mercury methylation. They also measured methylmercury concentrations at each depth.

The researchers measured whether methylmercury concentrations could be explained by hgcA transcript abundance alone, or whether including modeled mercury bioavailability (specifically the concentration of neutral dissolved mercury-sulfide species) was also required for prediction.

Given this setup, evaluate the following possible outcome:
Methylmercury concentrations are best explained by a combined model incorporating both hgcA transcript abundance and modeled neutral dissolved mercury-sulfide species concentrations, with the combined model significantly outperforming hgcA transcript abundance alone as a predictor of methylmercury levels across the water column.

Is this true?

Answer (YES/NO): NO